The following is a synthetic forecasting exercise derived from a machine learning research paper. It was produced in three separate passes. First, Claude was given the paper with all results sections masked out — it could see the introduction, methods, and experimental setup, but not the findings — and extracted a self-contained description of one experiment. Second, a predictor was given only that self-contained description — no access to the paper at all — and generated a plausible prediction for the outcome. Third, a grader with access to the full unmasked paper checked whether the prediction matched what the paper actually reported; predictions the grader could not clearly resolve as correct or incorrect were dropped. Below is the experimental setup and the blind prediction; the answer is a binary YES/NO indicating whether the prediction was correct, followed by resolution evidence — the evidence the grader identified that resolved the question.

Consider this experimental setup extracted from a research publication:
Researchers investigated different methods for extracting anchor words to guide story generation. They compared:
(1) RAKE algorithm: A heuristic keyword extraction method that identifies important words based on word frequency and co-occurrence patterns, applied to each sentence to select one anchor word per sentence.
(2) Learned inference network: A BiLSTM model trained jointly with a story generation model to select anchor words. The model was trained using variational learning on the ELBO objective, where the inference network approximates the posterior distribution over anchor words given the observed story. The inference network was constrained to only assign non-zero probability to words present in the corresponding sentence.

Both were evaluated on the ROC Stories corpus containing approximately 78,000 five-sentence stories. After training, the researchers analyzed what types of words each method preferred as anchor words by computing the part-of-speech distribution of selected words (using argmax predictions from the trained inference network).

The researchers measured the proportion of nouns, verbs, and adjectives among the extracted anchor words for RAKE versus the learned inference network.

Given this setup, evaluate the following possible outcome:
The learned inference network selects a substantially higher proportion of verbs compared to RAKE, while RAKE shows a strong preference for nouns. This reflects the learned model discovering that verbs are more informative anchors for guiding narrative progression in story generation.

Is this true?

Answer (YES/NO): NO